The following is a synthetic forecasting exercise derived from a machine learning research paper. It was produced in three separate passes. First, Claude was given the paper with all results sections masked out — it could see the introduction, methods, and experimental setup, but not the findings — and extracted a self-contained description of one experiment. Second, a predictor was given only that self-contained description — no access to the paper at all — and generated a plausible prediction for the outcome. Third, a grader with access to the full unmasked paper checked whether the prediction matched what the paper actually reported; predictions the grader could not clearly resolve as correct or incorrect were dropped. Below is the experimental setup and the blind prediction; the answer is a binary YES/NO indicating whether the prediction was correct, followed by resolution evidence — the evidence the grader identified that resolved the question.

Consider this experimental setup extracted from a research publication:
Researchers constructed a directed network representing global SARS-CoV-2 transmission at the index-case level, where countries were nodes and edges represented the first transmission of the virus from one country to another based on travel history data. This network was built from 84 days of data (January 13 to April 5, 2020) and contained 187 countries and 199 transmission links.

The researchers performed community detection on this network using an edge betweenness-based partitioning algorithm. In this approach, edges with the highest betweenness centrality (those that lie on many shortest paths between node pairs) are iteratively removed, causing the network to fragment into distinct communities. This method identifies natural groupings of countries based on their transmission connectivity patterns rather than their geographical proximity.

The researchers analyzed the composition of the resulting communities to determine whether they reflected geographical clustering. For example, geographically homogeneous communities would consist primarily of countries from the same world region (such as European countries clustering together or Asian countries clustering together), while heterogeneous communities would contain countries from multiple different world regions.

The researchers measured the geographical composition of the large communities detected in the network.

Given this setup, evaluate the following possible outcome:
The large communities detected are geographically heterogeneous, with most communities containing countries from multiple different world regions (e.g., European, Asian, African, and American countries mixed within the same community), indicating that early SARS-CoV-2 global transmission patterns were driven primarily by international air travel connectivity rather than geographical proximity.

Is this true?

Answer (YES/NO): YES